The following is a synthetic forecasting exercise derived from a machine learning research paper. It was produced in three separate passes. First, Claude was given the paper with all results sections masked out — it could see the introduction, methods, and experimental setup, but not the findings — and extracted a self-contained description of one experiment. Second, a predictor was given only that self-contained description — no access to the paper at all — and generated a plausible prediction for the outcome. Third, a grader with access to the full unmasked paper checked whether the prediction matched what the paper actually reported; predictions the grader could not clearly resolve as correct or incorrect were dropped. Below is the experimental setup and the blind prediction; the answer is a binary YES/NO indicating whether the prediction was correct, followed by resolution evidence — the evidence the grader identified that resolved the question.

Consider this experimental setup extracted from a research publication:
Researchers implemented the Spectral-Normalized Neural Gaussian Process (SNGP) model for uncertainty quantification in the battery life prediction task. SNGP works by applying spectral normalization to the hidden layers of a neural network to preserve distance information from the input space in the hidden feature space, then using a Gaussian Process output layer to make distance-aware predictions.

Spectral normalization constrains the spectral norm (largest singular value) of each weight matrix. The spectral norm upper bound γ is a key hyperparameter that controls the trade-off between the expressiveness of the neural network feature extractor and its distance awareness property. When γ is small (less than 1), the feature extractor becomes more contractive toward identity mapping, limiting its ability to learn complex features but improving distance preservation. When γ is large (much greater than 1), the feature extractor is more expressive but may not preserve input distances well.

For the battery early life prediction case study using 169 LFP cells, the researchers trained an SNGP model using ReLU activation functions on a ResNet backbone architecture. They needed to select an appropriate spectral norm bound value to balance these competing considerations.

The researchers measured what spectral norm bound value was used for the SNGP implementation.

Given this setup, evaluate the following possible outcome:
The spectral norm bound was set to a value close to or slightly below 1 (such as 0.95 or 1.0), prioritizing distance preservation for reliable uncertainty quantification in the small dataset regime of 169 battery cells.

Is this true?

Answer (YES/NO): YES